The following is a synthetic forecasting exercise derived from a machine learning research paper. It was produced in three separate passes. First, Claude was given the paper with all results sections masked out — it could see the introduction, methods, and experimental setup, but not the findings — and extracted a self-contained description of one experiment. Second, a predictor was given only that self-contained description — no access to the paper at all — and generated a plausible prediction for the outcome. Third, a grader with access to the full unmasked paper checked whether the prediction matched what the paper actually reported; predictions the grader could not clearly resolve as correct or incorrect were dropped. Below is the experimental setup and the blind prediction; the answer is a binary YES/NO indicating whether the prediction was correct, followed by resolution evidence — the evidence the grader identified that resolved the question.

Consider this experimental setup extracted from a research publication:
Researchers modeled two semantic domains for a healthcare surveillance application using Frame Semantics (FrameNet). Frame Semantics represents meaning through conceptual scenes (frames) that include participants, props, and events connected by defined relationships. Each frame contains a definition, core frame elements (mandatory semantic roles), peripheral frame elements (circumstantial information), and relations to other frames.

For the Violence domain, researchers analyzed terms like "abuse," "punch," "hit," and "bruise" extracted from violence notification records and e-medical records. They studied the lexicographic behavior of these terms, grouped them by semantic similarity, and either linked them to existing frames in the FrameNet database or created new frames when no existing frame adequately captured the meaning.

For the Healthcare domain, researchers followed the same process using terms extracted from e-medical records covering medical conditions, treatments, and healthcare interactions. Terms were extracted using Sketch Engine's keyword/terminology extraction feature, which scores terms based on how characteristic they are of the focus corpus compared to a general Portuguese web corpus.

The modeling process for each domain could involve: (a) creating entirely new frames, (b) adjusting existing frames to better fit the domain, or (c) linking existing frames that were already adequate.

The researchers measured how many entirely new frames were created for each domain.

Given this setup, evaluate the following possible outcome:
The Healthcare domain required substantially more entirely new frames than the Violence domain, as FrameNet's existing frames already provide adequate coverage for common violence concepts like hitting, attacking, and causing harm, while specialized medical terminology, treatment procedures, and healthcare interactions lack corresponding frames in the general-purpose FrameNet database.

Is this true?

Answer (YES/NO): YES